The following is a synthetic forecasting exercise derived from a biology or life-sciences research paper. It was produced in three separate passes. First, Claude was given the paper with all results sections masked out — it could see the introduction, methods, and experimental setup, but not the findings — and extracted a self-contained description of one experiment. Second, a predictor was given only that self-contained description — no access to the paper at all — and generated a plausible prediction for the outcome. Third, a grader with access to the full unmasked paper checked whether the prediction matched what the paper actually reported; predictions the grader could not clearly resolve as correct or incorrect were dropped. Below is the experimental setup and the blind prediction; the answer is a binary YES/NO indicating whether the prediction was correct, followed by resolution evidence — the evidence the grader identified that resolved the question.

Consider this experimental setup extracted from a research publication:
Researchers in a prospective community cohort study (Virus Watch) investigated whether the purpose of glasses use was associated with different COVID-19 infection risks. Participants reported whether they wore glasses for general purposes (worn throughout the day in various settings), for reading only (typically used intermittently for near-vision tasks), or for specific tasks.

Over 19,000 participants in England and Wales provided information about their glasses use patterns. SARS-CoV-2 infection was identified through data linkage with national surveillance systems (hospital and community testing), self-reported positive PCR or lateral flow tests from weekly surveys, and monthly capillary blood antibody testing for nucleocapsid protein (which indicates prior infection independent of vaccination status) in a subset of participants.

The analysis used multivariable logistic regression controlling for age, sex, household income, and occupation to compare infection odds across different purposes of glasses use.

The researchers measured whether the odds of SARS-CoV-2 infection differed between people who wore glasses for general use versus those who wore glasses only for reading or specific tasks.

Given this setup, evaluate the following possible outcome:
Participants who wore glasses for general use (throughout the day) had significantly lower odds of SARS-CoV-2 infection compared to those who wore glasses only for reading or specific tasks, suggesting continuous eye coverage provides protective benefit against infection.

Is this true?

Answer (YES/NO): NO